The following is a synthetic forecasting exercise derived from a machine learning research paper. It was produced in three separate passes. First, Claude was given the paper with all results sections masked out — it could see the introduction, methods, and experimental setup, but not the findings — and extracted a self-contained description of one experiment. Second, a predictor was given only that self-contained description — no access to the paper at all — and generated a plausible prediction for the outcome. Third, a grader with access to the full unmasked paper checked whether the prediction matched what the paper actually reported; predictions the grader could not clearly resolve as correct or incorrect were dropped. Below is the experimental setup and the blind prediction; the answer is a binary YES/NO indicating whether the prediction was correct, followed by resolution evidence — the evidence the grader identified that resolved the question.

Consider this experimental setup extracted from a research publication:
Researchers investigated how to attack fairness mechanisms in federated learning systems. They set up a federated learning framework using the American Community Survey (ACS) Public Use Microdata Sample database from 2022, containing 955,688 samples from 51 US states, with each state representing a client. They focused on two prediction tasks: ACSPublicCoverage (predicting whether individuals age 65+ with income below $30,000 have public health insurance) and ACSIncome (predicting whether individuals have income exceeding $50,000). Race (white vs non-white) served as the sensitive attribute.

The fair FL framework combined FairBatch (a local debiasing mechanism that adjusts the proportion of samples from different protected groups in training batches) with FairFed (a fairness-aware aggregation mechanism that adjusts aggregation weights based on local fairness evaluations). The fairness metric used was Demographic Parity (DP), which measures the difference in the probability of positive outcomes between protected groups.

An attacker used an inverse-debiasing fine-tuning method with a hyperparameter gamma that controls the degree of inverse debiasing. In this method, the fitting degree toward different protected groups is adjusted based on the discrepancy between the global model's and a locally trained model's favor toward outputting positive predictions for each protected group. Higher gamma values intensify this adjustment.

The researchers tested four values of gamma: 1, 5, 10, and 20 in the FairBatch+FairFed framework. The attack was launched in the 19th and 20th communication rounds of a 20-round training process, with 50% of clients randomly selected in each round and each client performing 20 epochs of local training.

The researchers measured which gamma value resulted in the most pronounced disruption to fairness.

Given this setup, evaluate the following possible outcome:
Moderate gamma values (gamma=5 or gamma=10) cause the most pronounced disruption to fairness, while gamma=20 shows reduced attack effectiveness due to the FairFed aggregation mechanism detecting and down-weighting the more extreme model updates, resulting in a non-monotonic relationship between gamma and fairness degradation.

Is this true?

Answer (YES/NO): NO